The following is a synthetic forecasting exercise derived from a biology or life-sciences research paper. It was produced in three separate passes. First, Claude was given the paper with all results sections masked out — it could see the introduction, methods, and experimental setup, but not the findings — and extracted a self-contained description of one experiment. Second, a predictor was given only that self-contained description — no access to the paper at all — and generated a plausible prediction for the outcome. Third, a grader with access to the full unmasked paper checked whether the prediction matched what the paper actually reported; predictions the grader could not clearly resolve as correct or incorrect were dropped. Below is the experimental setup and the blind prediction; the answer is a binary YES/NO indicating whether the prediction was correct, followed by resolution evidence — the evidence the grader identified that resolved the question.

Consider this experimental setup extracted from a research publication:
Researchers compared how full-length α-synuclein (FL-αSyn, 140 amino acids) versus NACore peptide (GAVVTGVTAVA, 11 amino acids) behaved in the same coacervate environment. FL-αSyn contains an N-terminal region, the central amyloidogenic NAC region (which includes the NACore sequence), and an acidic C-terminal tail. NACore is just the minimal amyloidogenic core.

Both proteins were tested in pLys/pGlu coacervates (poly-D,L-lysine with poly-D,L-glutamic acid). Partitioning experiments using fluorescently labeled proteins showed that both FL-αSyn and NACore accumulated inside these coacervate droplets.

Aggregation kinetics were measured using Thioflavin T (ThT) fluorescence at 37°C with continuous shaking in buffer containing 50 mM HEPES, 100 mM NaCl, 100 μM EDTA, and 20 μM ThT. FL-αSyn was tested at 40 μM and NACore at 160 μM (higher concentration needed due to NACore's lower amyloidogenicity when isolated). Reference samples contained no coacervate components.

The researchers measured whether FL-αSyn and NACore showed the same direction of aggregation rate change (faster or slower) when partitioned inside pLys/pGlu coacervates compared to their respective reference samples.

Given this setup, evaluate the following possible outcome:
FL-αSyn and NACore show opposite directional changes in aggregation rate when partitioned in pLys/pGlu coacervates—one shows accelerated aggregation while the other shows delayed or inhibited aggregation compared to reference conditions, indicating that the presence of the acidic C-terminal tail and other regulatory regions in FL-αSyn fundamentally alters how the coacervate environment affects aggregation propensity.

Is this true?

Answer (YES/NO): YES